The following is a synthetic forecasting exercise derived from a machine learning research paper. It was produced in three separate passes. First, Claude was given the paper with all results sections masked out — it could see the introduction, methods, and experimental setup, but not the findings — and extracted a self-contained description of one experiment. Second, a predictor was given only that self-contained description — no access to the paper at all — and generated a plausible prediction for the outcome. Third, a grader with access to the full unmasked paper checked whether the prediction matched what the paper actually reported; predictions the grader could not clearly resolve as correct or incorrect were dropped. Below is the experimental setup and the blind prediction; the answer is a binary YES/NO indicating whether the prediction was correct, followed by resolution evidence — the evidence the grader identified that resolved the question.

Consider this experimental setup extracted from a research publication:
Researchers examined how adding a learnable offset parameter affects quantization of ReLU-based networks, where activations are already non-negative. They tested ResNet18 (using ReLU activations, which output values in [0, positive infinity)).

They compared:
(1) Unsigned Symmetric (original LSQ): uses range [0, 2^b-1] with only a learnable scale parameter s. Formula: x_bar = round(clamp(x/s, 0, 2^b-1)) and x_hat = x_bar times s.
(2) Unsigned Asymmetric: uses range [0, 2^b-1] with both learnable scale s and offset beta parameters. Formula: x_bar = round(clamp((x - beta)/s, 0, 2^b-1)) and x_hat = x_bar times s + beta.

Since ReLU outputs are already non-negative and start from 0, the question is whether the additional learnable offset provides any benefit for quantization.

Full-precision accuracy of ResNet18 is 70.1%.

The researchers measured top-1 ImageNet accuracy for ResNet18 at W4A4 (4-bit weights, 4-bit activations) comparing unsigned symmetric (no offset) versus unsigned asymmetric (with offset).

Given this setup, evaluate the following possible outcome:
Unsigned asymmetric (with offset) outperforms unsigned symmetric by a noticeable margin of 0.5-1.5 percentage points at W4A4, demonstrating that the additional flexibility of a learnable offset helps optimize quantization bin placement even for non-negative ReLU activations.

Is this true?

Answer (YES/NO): NO